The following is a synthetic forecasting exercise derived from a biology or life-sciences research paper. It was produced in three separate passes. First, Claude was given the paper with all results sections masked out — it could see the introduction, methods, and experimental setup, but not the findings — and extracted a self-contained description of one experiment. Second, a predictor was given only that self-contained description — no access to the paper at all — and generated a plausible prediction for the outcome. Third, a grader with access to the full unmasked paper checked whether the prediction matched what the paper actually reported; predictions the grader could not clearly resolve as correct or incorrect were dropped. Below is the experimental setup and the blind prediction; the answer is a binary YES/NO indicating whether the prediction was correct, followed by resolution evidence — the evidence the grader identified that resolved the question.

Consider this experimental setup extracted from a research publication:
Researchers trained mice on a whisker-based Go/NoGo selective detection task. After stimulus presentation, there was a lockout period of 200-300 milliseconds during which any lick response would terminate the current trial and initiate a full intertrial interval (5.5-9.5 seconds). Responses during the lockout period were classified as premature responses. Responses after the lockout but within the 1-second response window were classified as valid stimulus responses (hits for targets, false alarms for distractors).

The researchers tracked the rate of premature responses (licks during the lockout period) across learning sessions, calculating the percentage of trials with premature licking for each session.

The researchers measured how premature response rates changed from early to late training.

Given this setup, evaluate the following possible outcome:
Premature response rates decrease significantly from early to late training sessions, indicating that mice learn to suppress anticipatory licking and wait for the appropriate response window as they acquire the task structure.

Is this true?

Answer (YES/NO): NO